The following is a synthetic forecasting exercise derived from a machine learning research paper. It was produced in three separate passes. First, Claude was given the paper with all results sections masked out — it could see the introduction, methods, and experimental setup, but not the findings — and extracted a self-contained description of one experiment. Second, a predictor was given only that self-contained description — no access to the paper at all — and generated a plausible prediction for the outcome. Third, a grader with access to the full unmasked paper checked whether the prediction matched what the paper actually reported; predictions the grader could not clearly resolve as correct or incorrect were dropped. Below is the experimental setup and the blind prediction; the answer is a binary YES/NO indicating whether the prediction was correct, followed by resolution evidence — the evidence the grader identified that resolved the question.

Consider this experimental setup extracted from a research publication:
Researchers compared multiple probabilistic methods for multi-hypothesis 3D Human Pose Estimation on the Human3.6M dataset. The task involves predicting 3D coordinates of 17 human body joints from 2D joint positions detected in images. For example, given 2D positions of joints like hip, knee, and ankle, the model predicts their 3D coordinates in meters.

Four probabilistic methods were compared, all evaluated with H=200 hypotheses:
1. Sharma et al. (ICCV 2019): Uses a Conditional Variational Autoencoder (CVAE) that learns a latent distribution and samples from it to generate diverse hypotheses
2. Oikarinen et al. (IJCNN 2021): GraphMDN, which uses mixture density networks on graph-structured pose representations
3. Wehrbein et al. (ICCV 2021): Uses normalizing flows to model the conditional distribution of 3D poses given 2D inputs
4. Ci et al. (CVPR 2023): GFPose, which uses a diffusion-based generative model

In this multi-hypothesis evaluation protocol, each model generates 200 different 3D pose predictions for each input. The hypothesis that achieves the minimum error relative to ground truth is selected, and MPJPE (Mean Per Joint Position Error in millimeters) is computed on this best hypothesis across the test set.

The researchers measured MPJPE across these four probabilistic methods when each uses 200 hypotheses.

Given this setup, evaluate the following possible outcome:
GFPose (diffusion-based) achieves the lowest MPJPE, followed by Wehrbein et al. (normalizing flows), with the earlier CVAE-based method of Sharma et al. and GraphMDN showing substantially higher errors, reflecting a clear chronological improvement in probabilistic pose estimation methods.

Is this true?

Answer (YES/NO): YES